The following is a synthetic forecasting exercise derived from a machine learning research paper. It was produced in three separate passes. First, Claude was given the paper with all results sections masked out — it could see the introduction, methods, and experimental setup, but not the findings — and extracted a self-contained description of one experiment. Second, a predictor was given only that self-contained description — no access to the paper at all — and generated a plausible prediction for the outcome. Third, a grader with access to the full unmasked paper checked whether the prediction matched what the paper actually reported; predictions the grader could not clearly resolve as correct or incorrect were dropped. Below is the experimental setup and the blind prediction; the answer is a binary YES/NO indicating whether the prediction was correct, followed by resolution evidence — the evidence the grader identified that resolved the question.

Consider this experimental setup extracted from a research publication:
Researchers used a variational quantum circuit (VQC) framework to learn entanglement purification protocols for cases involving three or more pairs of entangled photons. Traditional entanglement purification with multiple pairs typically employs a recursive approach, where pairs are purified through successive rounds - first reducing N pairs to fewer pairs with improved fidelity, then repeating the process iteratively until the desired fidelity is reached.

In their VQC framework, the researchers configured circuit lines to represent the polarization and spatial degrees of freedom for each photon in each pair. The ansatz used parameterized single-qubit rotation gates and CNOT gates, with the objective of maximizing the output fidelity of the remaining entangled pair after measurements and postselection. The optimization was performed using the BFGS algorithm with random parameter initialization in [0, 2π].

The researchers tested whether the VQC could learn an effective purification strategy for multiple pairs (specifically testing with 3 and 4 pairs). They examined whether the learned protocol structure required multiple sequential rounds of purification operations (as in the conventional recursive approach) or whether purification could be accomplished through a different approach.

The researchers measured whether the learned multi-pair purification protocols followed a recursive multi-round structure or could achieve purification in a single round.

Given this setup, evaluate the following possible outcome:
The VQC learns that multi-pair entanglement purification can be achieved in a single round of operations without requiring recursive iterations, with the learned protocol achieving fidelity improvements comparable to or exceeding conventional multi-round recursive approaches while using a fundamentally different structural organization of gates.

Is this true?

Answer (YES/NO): YES